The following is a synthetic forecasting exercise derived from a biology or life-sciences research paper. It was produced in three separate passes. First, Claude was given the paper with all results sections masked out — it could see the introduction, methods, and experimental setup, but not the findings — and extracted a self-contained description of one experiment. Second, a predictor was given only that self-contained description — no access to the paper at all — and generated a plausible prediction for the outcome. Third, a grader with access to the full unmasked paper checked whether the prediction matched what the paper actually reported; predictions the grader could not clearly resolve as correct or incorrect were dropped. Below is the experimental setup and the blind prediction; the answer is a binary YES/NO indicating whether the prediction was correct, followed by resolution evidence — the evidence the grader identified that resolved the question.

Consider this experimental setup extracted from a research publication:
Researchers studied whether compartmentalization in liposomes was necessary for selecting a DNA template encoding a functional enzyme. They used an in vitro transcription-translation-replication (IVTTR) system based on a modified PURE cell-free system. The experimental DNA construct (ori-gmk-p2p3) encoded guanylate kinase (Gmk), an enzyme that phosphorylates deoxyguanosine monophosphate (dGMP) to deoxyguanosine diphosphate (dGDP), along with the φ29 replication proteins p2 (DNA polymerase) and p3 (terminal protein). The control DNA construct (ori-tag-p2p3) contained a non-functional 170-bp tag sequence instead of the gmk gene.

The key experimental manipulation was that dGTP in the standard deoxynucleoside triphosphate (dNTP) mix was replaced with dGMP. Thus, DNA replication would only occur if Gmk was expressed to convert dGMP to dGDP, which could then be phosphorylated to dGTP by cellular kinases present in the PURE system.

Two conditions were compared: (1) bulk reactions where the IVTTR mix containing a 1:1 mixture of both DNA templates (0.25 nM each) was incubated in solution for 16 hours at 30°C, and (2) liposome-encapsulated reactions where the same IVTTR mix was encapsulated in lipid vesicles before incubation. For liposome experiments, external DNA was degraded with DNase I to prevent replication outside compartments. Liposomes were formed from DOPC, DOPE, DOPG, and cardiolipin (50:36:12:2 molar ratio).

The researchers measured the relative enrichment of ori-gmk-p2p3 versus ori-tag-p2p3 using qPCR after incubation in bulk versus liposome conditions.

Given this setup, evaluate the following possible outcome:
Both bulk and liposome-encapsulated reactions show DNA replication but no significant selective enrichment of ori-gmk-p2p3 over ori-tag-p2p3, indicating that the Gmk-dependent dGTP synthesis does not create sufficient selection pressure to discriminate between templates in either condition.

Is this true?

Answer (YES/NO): NO